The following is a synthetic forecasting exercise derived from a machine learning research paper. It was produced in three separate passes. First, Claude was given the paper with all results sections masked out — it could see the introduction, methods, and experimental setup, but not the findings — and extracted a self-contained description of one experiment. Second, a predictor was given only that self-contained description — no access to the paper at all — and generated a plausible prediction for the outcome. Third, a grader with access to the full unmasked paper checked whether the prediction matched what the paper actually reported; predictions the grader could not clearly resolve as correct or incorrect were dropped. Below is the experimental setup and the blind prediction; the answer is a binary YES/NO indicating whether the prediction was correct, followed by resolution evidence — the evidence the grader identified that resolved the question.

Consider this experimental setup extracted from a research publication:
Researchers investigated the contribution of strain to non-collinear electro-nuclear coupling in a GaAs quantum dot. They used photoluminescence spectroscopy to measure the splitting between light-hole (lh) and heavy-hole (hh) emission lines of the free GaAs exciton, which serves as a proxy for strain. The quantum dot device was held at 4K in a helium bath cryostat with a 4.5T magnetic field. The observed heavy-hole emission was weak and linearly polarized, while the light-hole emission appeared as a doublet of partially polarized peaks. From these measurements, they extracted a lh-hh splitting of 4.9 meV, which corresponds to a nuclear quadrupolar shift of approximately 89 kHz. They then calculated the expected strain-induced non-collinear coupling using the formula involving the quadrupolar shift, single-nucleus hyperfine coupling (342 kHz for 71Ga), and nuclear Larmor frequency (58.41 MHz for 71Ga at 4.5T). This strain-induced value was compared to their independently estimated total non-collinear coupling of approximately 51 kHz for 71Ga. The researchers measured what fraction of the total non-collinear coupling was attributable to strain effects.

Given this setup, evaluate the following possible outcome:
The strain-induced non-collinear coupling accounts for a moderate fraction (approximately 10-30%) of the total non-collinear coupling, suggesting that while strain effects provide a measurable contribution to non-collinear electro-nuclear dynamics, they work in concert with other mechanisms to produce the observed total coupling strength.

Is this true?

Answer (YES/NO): NO